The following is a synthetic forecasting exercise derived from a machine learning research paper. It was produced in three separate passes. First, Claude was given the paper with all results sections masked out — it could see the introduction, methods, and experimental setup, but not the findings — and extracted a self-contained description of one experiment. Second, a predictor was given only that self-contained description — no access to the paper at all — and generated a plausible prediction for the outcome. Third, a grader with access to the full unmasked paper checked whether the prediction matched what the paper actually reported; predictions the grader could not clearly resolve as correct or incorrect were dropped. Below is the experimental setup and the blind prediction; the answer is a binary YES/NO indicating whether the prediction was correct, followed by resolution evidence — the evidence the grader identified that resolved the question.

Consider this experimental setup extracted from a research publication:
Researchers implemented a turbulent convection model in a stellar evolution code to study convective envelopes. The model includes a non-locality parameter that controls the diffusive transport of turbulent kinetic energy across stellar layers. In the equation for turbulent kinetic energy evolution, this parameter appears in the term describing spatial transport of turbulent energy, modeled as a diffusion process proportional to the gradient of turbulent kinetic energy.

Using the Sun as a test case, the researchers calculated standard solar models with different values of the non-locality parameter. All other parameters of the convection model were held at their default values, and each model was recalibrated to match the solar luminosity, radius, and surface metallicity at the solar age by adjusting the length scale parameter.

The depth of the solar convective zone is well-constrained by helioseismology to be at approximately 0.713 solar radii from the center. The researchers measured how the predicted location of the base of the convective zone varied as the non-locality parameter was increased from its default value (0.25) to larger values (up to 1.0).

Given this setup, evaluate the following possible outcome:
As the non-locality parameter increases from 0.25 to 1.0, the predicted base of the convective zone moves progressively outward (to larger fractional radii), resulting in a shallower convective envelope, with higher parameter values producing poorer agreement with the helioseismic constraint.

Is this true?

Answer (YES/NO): NO